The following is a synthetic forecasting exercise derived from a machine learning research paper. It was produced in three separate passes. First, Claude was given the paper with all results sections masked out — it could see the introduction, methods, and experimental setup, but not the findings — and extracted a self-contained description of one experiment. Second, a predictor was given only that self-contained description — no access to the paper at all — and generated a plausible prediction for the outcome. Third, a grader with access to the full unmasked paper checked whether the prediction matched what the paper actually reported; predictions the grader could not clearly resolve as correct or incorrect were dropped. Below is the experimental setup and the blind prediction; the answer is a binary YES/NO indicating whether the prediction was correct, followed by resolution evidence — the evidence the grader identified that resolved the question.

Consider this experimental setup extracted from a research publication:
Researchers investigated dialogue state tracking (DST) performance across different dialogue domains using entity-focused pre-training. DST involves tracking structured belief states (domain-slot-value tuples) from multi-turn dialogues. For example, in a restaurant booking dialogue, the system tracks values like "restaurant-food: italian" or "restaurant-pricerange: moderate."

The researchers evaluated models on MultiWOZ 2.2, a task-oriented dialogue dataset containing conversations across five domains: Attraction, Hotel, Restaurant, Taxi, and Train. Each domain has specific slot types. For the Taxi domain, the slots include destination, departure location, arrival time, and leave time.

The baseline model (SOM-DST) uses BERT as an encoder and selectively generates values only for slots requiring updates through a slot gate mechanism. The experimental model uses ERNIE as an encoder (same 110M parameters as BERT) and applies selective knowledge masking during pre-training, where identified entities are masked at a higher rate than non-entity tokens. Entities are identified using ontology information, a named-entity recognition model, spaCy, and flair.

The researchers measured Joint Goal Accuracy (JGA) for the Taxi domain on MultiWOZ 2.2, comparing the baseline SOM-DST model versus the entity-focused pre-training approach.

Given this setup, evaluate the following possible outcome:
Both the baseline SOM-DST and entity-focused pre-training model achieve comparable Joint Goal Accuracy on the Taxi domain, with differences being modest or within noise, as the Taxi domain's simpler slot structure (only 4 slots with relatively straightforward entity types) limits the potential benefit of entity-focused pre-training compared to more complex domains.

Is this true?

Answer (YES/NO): NO